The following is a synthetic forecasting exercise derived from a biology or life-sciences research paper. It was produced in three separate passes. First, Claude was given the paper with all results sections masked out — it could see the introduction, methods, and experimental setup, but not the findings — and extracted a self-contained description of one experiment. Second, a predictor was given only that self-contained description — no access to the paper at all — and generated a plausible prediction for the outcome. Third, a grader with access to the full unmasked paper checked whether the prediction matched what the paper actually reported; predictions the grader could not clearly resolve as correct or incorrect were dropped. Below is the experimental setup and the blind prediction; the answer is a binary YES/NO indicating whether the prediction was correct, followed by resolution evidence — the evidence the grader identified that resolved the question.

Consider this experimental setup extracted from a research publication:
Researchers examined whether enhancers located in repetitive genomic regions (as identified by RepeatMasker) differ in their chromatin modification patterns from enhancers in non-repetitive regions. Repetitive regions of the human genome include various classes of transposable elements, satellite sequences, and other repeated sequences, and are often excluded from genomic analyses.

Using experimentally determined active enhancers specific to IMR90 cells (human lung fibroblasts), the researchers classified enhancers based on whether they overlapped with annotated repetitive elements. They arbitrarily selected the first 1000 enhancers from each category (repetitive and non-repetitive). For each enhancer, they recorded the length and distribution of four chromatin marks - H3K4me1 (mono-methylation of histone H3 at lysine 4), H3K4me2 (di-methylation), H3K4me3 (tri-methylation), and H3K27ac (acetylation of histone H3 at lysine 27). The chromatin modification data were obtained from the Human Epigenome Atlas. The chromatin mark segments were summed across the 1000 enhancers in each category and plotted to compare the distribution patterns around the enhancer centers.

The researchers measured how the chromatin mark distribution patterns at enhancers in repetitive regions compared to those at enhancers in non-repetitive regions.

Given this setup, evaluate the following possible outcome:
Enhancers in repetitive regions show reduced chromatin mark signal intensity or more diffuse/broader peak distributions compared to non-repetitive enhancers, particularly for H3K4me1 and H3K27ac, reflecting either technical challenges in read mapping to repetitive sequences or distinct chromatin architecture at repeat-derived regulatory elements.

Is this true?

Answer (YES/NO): NO